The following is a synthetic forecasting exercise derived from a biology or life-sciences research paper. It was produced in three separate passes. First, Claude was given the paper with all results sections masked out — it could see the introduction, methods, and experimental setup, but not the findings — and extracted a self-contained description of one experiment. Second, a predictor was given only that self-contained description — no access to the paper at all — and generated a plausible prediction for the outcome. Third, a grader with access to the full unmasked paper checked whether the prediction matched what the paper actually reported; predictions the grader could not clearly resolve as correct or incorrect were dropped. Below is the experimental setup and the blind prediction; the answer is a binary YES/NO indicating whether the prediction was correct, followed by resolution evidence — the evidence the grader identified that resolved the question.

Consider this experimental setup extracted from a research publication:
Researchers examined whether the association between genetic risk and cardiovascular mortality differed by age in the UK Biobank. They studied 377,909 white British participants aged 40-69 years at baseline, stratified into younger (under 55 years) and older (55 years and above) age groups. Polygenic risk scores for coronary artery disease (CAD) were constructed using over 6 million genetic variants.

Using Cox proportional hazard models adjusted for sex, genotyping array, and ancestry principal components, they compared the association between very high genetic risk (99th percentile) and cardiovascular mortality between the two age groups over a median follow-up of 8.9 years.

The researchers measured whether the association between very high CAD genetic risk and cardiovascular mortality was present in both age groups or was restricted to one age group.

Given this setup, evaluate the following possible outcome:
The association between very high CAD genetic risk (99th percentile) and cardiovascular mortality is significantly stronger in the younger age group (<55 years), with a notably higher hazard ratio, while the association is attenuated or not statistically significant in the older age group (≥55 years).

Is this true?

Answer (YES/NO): NO